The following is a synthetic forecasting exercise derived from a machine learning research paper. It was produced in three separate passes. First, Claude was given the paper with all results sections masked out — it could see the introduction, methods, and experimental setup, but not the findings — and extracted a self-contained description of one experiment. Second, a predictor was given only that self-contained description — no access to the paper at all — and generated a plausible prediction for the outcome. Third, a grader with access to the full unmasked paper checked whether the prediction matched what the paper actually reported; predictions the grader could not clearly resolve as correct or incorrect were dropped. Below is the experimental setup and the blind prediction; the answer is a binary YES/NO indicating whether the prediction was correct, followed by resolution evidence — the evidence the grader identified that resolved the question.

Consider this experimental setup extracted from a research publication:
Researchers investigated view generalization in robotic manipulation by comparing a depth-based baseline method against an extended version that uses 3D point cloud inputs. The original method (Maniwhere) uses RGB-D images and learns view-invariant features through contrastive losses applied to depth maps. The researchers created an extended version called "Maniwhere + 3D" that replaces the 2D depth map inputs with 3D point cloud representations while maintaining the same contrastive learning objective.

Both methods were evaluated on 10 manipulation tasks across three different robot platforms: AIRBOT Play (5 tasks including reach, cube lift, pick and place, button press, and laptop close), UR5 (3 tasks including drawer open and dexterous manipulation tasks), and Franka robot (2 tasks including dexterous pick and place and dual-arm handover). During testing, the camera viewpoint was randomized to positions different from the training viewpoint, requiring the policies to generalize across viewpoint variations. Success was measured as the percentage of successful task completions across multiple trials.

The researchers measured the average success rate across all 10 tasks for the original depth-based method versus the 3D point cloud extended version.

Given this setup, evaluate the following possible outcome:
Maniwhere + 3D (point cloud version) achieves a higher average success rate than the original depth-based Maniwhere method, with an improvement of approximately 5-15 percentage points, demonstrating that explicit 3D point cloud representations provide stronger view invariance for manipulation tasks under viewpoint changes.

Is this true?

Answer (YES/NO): NO